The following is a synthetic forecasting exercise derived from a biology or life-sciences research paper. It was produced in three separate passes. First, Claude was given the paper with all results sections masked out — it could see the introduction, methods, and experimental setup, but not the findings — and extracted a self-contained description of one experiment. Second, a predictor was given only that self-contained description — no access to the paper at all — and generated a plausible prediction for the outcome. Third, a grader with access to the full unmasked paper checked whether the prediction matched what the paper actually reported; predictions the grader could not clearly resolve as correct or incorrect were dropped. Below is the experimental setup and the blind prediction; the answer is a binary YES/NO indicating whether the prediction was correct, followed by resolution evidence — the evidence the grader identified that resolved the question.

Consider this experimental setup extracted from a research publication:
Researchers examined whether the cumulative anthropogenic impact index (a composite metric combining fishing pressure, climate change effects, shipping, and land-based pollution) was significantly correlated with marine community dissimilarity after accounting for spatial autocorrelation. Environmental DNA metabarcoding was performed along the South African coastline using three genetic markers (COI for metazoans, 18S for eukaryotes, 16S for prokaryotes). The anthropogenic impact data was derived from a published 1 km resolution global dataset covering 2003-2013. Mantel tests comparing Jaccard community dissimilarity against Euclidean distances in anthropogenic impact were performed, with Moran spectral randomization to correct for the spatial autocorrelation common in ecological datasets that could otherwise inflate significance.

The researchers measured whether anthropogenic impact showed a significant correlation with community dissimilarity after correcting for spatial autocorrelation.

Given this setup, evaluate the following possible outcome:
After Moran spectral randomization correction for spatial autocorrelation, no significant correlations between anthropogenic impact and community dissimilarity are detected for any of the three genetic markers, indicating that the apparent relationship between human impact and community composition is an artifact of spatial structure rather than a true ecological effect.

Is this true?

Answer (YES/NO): NO